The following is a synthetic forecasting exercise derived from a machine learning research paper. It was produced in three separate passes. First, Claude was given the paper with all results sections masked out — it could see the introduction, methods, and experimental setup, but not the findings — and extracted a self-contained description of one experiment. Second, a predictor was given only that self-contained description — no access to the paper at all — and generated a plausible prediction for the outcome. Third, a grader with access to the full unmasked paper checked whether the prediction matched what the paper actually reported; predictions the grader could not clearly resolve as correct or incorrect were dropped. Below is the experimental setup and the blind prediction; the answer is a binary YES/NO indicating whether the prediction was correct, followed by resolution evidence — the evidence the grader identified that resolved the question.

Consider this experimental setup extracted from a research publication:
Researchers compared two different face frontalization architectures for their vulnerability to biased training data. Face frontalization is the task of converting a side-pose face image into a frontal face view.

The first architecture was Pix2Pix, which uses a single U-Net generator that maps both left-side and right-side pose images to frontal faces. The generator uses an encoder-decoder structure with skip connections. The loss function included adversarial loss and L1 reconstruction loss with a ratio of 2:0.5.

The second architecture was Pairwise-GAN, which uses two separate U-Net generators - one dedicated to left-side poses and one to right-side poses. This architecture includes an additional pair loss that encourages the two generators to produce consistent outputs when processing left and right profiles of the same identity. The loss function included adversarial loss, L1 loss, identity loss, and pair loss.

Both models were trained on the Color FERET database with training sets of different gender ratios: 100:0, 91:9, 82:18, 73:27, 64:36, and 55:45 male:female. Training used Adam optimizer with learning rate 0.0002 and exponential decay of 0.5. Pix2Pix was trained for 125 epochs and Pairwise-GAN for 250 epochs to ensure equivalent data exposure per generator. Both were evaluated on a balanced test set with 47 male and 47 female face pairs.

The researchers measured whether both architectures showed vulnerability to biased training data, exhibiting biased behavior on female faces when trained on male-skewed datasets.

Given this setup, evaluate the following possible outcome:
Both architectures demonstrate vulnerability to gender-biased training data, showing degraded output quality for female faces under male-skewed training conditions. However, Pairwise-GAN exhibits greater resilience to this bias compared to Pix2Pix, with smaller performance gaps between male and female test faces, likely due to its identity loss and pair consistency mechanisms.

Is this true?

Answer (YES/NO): NO